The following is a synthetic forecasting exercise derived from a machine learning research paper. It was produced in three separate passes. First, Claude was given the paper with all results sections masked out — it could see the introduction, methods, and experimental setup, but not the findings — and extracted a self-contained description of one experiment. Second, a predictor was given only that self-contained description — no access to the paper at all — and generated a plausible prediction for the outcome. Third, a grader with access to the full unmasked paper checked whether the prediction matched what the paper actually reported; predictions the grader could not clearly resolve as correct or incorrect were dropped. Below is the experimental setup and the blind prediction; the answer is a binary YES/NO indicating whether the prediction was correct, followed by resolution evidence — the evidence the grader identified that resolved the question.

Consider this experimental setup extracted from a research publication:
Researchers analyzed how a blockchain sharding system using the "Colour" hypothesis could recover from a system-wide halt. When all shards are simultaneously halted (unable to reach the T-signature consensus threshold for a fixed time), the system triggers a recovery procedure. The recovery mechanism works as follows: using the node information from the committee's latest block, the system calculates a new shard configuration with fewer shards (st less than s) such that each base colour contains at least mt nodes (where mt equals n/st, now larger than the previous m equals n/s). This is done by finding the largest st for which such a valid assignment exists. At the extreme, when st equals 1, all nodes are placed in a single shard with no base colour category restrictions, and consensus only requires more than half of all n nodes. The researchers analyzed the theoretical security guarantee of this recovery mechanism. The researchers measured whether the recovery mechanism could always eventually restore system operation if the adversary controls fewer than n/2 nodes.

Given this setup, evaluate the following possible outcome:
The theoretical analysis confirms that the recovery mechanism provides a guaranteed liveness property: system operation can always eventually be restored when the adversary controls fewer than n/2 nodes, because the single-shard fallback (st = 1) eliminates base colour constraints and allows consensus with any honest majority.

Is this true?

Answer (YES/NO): YES